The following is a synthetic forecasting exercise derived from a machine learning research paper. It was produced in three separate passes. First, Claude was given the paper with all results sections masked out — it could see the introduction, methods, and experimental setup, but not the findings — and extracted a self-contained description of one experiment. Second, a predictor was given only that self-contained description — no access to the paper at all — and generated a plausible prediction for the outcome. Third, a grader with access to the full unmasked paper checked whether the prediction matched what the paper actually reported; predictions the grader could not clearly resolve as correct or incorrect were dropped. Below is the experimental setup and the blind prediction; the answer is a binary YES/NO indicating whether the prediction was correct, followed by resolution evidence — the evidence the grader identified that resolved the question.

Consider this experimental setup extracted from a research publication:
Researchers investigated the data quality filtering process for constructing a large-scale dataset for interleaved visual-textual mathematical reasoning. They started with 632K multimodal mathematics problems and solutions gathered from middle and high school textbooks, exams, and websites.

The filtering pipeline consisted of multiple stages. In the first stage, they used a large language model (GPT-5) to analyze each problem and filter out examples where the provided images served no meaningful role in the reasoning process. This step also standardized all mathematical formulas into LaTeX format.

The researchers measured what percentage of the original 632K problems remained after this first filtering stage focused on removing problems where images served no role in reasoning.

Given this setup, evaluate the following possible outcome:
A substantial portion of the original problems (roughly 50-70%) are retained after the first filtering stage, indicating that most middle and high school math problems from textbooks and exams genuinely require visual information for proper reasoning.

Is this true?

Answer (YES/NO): YES